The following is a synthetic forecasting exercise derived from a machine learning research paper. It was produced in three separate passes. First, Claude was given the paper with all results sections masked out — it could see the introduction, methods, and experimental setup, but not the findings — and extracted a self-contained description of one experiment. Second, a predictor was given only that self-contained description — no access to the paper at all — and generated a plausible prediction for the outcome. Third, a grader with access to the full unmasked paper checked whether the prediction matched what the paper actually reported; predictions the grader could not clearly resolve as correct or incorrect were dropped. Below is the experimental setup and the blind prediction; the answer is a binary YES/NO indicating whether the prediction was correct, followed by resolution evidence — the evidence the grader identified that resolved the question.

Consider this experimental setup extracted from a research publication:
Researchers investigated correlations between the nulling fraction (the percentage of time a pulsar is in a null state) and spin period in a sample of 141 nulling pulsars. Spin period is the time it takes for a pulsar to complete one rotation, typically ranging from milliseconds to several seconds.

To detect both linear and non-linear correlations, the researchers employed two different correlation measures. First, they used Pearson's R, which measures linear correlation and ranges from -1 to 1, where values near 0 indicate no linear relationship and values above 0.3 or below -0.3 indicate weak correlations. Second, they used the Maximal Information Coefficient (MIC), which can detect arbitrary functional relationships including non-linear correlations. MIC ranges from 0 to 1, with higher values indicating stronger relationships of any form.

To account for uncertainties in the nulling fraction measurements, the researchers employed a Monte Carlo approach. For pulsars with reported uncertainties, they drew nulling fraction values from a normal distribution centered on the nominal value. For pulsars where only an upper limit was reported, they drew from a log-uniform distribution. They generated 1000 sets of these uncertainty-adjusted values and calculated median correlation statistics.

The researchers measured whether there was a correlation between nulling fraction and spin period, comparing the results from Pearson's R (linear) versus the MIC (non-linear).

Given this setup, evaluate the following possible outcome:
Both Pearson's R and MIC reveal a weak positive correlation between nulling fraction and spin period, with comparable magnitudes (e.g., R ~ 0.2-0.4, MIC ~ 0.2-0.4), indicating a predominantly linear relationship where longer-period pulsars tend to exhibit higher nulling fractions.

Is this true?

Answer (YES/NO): NO